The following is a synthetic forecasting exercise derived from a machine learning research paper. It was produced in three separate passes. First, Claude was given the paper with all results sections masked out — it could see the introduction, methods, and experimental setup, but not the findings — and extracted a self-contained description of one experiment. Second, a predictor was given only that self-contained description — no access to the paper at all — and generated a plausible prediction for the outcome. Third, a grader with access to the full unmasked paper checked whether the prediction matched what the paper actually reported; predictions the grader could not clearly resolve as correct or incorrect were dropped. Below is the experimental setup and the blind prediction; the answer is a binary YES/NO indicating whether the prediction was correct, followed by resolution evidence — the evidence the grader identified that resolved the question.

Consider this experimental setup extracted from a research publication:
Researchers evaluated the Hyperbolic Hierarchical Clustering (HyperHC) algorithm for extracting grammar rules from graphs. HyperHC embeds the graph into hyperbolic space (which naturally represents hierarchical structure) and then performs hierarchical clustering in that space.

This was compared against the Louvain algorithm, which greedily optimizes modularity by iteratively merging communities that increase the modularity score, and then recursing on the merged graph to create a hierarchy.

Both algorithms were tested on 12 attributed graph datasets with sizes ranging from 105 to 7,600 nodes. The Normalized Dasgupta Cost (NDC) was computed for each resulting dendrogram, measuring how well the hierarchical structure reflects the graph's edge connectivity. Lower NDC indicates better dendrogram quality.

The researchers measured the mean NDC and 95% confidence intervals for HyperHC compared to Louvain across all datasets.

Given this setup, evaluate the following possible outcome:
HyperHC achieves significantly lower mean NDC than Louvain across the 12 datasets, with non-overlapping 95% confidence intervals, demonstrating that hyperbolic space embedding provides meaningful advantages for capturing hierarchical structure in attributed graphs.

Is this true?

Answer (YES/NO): NO